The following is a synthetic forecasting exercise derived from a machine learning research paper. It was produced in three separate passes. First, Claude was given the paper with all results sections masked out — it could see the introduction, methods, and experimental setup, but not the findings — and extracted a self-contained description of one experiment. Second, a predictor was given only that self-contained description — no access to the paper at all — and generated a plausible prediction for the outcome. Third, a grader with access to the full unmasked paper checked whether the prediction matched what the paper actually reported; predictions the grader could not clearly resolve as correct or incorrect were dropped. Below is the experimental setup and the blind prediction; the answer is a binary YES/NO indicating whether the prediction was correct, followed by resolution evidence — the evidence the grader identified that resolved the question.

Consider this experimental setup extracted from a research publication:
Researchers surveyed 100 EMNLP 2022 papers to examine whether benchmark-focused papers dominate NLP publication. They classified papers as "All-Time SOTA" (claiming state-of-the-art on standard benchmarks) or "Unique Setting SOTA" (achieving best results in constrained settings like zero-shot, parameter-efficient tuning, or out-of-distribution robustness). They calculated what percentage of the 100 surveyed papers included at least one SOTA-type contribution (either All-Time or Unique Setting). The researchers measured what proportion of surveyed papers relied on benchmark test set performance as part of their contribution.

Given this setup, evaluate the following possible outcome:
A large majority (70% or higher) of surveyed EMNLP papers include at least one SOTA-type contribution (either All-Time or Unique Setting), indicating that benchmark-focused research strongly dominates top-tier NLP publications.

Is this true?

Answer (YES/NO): YES